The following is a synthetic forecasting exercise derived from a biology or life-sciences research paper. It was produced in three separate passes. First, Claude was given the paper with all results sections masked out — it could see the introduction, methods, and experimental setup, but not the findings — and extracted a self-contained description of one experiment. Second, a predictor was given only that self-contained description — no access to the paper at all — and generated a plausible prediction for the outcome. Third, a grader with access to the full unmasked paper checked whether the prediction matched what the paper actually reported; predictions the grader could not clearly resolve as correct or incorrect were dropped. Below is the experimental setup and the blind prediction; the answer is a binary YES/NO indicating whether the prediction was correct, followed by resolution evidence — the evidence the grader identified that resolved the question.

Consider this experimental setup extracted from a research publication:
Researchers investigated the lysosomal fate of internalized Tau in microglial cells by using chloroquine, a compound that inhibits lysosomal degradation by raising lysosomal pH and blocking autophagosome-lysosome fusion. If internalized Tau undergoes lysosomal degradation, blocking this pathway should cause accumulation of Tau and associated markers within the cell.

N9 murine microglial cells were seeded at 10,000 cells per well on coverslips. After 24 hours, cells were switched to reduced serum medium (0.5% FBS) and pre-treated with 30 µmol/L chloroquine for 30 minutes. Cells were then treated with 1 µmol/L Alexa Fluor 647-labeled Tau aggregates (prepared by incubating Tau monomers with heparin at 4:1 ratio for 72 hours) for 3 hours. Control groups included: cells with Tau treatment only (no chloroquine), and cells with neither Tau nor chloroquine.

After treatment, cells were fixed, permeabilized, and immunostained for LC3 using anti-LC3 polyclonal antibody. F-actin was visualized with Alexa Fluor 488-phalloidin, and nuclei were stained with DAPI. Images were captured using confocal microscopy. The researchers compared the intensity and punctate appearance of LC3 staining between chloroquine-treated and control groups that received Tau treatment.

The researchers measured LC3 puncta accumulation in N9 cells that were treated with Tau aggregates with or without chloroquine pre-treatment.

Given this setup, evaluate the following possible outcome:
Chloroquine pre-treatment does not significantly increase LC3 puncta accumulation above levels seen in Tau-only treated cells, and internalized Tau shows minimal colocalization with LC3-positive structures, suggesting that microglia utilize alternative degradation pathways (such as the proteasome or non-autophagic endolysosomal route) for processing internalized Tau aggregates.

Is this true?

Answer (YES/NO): NO